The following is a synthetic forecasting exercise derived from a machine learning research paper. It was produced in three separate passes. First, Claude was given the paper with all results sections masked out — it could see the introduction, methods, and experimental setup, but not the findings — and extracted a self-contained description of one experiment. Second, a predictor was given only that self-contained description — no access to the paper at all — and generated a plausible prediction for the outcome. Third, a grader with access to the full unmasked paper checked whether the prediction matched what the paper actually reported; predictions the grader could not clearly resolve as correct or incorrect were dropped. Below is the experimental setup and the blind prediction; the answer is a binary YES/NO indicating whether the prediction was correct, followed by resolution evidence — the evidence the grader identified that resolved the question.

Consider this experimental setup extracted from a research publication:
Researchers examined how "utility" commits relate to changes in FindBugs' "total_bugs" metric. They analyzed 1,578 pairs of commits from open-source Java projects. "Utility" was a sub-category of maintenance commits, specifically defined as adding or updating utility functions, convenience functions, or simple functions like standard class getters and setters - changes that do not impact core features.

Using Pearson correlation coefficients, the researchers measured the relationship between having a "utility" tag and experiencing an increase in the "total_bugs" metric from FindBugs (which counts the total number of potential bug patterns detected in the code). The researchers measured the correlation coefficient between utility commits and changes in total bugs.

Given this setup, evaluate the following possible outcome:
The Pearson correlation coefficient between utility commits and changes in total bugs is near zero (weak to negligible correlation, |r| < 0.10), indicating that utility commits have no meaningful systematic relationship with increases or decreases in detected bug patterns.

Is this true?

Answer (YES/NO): YES